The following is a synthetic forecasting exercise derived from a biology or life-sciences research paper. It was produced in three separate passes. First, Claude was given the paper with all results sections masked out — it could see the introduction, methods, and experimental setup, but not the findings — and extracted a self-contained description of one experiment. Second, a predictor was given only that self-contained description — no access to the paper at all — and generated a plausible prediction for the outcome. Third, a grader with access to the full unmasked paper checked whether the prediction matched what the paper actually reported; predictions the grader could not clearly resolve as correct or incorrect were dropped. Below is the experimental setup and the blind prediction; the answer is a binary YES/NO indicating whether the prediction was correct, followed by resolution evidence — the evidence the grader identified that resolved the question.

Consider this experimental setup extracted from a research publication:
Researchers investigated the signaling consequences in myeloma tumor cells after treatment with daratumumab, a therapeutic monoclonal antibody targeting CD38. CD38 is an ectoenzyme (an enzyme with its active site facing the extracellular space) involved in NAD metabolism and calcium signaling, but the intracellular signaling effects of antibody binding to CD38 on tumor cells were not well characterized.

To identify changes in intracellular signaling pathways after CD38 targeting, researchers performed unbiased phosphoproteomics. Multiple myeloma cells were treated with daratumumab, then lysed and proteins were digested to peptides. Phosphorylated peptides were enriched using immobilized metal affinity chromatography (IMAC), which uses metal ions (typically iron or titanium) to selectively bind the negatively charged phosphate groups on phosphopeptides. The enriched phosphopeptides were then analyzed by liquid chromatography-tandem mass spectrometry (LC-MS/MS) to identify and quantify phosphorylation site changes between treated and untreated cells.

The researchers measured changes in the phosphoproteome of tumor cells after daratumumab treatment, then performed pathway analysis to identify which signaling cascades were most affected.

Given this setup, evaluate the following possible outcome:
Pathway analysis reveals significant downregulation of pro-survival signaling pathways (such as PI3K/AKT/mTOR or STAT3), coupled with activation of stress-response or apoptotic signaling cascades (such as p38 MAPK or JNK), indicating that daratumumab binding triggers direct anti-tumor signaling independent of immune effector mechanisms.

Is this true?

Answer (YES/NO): NO